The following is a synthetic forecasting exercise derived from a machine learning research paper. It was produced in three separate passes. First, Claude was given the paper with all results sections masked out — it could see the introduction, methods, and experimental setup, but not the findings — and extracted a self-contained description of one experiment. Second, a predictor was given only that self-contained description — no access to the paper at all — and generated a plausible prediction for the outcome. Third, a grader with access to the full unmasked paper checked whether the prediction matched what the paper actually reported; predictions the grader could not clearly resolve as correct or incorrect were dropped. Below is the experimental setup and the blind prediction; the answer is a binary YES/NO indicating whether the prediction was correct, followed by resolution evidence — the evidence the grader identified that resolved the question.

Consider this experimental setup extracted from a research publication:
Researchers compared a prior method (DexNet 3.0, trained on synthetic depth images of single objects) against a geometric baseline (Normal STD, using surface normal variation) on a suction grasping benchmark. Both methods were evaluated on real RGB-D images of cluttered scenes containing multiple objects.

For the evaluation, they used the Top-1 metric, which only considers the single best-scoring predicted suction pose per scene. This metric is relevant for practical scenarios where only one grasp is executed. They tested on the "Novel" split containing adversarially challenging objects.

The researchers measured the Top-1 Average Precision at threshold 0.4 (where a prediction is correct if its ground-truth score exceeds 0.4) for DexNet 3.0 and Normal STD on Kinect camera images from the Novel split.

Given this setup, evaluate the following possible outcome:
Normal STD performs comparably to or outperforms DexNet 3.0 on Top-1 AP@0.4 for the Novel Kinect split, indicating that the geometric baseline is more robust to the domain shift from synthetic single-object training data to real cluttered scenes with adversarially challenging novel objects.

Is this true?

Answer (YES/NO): YES